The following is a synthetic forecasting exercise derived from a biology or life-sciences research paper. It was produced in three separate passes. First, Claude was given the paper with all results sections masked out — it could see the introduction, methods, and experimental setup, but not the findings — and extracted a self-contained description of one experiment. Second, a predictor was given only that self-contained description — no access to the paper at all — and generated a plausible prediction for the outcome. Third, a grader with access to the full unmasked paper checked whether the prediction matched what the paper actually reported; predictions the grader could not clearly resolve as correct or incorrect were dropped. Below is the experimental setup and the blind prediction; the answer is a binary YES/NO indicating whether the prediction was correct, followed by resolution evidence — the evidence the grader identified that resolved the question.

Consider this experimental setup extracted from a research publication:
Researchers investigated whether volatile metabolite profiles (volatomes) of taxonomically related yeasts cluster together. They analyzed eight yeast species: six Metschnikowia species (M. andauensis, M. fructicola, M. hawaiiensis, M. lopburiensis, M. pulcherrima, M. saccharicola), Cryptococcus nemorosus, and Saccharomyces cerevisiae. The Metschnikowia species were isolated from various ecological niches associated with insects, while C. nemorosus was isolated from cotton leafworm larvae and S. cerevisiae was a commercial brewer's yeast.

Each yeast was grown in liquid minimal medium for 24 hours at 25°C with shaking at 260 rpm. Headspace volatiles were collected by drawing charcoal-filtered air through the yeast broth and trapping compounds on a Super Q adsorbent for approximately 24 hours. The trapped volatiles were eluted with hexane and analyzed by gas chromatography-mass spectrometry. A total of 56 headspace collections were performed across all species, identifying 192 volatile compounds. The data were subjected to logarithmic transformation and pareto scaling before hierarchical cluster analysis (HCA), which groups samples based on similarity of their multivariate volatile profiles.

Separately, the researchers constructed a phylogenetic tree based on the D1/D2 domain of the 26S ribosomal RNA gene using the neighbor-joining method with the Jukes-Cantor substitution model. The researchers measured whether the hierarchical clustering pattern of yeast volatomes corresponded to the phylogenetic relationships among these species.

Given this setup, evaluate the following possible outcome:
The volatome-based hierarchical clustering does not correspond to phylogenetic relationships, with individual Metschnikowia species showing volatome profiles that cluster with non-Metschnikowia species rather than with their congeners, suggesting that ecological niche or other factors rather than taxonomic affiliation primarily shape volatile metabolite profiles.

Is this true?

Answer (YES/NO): NO